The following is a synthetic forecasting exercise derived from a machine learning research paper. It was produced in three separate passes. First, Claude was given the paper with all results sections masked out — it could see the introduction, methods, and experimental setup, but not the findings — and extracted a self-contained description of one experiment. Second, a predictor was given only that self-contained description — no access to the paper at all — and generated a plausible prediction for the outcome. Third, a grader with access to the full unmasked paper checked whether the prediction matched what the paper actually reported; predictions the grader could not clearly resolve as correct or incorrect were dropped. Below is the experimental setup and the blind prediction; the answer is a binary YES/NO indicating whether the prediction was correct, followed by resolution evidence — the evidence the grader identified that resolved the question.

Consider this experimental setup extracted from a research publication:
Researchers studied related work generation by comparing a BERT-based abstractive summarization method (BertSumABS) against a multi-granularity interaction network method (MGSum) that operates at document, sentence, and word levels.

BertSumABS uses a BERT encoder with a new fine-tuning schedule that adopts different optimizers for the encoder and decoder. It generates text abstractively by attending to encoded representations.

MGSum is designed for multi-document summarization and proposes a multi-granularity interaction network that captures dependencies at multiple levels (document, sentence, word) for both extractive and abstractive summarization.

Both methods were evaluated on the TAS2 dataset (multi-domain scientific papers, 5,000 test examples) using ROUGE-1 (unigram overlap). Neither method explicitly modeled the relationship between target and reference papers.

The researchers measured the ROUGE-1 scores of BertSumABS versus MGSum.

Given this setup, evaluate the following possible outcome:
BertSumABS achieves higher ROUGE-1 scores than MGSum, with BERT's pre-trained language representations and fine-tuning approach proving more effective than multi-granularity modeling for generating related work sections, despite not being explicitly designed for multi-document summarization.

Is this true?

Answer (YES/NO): NO